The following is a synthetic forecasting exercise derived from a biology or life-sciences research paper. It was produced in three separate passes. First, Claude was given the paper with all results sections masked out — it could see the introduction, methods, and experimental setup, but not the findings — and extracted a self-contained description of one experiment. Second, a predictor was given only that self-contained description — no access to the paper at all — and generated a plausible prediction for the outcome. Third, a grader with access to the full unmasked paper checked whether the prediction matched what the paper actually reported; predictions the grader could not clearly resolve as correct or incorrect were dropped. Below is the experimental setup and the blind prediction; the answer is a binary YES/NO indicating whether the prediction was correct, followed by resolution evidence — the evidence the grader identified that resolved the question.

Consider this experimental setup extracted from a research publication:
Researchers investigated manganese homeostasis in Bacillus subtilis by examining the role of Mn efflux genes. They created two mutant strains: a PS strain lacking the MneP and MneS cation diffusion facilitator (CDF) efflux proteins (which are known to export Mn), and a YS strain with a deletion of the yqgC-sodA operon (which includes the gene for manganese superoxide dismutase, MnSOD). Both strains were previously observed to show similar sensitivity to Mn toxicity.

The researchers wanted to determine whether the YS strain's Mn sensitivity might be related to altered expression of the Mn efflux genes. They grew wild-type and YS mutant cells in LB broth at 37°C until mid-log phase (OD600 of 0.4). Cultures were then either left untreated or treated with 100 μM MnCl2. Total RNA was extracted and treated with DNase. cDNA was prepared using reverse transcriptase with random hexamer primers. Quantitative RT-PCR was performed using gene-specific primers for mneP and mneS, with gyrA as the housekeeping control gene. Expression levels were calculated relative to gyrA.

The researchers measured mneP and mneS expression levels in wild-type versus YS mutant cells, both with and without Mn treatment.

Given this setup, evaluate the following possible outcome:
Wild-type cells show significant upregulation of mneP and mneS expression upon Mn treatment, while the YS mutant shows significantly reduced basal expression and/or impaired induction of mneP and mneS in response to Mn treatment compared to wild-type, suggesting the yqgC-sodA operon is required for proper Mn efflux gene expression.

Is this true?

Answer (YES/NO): YES